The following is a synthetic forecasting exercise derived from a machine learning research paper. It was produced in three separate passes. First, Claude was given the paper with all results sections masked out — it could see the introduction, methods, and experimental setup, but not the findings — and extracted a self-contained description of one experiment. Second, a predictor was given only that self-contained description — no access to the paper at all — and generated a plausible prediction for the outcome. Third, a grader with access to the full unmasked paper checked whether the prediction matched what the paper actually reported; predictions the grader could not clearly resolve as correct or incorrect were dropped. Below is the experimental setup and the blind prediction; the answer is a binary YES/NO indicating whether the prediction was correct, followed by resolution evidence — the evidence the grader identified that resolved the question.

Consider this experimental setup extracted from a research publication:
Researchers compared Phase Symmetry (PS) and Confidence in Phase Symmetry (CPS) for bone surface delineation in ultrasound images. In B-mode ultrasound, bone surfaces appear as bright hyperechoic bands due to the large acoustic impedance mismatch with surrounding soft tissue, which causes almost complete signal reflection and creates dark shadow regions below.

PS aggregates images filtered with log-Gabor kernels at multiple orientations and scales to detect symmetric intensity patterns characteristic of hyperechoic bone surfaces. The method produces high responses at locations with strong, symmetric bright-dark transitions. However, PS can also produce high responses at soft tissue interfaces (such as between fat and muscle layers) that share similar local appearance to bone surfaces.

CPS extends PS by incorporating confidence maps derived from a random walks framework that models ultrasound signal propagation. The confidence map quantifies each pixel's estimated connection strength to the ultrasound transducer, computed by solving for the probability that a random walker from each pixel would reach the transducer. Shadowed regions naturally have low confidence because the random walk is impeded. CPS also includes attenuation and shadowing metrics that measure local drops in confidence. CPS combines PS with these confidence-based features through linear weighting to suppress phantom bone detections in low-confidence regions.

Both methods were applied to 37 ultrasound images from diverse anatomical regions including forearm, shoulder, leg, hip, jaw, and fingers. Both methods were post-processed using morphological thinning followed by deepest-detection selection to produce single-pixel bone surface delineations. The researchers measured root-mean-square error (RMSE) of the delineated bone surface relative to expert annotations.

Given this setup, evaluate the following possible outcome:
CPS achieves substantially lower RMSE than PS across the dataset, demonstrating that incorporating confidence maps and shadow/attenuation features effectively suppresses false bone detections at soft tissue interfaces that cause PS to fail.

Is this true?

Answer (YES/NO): NO